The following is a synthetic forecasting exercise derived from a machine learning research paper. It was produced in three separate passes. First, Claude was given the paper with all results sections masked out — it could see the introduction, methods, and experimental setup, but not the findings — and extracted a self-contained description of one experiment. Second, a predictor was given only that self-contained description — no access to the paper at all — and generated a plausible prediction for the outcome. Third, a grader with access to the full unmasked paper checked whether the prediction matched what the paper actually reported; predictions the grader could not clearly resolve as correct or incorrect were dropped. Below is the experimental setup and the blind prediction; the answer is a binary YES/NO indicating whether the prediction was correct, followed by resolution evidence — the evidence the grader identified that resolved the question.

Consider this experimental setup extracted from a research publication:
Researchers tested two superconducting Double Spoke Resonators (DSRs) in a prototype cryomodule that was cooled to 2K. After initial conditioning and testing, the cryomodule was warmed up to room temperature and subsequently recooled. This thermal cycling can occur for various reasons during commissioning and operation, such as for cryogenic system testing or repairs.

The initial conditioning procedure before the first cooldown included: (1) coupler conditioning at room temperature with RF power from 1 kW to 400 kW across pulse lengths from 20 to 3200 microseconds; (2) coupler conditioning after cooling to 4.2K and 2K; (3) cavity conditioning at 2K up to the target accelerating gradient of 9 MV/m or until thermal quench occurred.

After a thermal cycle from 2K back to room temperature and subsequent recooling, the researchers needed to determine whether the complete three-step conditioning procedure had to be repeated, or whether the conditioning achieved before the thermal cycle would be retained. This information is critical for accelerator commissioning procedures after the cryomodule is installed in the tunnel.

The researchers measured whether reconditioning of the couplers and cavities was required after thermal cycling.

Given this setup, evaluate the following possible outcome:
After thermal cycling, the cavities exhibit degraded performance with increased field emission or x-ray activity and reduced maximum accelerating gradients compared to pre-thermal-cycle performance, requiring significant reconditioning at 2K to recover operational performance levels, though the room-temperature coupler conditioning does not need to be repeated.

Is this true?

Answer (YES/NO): NO